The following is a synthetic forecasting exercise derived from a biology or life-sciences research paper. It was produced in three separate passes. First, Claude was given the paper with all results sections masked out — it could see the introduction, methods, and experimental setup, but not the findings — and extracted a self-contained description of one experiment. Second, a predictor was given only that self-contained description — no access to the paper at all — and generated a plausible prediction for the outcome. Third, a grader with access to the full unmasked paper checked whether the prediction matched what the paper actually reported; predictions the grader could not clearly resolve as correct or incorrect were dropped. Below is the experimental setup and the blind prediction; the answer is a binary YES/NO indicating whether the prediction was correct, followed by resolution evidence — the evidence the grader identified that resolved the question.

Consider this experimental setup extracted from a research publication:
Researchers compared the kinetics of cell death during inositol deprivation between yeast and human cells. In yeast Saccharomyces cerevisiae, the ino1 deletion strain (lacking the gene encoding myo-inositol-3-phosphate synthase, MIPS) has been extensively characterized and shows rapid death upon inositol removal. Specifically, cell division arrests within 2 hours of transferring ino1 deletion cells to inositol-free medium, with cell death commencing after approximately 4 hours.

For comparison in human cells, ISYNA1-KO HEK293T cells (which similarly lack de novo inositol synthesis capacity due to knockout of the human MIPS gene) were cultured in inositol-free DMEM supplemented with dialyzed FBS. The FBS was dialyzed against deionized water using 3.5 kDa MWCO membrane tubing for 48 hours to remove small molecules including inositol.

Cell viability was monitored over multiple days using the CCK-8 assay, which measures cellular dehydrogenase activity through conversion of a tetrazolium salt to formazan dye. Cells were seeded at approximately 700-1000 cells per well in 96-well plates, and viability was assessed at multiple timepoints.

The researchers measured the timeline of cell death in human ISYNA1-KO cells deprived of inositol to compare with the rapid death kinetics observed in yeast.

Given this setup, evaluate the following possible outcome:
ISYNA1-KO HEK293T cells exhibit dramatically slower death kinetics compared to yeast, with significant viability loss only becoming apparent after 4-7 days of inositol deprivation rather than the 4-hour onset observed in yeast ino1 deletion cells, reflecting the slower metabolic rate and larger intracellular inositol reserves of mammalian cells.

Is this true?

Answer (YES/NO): YES